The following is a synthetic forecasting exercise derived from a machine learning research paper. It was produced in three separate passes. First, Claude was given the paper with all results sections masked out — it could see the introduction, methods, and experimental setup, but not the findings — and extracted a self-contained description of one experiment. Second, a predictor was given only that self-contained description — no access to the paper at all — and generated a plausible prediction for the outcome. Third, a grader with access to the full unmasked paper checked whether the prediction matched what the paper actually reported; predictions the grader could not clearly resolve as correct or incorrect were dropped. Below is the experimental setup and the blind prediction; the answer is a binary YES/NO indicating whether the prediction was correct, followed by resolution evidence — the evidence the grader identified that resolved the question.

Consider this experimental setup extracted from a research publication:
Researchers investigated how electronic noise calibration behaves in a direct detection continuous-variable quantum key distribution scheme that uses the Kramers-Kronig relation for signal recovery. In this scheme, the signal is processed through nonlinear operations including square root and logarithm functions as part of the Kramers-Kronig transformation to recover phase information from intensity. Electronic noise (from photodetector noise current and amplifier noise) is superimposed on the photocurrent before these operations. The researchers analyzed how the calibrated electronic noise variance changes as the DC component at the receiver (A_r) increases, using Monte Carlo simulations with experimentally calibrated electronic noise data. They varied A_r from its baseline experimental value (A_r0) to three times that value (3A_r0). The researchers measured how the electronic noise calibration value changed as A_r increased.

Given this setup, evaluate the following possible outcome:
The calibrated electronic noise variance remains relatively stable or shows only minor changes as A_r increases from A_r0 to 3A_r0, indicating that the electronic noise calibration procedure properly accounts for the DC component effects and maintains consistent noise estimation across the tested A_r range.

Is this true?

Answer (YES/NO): NO